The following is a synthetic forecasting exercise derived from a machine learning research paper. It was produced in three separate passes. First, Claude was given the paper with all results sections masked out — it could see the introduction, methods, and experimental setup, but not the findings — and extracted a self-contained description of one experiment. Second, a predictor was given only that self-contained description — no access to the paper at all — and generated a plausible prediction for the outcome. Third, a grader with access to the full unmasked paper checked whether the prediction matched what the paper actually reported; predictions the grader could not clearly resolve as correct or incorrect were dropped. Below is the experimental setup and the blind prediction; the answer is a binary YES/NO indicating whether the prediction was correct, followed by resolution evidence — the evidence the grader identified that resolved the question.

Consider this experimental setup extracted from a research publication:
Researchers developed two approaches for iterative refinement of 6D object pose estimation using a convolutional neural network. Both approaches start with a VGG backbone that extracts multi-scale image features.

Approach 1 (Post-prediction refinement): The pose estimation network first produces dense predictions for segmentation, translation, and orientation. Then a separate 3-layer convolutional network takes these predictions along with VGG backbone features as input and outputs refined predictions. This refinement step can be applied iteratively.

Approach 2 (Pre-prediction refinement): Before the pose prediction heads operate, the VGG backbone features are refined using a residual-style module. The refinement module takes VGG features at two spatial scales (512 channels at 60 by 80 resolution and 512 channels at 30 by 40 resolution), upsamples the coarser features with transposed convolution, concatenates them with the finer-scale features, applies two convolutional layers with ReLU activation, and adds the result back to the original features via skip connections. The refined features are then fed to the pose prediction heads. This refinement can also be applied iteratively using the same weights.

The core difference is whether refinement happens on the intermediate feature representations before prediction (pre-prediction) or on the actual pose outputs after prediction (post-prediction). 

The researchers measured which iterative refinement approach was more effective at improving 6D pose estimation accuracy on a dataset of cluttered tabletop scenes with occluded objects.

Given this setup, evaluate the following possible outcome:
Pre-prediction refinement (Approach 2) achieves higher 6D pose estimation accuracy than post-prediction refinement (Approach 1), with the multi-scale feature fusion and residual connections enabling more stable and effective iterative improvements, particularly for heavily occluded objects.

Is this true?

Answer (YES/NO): NO